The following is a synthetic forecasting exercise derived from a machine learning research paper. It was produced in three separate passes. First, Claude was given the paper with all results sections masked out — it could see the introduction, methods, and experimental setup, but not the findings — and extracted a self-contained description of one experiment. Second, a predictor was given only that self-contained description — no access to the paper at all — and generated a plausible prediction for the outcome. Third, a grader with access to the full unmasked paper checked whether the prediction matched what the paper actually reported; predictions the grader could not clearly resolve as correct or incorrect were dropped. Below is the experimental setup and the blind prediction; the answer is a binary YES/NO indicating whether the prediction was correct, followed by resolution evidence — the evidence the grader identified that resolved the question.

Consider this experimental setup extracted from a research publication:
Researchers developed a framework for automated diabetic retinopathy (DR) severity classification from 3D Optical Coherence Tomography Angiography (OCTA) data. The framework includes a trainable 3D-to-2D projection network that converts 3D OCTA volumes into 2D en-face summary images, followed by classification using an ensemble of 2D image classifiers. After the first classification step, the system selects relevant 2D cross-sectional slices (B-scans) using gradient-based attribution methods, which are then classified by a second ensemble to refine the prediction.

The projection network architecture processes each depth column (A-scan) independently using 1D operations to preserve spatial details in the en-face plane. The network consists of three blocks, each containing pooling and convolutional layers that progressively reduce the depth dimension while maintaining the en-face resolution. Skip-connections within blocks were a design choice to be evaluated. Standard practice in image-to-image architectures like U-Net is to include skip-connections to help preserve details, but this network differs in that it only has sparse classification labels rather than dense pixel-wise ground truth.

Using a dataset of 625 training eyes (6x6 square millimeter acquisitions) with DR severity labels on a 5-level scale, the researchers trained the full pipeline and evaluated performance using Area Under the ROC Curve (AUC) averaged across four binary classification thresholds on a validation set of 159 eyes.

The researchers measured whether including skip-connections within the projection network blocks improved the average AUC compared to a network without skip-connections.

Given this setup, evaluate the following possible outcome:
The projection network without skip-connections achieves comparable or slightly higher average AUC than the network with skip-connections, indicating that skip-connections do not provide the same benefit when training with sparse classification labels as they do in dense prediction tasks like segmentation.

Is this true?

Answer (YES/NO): YES